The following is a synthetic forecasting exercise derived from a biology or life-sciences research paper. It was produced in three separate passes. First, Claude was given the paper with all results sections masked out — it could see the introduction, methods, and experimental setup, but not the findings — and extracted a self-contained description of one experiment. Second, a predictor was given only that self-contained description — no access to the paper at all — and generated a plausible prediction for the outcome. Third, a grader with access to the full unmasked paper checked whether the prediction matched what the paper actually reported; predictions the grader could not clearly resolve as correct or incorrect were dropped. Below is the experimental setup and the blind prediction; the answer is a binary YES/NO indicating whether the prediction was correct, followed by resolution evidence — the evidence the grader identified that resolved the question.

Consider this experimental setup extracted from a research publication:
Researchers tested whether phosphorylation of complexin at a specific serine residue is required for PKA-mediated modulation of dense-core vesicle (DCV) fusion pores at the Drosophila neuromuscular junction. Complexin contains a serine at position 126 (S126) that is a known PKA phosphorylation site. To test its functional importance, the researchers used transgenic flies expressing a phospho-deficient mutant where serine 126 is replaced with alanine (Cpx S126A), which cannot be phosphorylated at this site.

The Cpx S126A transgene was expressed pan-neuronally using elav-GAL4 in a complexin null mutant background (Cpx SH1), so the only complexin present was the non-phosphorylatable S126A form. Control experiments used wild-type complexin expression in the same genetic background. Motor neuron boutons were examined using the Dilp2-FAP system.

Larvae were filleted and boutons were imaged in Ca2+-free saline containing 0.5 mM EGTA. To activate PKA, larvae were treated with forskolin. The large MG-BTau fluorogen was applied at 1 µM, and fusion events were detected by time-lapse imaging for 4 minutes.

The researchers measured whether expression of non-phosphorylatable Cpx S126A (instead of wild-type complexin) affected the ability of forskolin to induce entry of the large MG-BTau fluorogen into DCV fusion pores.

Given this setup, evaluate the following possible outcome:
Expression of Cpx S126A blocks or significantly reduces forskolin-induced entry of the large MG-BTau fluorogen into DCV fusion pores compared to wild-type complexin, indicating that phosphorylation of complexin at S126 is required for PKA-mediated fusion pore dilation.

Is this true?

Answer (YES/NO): YES